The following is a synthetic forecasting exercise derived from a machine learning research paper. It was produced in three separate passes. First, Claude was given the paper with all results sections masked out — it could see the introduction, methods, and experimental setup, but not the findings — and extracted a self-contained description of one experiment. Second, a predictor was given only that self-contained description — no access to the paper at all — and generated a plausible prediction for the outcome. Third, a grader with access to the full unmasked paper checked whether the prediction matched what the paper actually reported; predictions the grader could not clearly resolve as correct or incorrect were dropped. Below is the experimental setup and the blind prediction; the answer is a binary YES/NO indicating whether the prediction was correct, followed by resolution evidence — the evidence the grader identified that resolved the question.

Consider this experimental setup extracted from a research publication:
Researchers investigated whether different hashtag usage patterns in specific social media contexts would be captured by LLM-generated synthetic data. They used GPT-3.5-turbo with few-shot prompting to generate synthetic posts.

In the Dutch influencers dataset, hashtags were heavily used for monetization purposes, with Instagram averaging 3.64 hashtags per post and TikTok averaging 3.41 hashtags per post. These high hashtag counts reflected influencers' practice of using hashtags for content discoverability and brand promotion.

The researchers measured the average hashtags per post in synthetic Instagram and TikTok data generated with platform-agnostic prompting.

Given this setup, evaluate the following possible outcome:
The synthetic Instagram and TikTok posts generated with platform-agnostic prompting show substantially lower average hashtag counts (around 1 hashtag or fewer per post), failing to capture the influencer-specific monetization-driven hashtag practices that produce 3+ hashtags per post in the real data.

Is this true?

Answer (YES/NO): NO